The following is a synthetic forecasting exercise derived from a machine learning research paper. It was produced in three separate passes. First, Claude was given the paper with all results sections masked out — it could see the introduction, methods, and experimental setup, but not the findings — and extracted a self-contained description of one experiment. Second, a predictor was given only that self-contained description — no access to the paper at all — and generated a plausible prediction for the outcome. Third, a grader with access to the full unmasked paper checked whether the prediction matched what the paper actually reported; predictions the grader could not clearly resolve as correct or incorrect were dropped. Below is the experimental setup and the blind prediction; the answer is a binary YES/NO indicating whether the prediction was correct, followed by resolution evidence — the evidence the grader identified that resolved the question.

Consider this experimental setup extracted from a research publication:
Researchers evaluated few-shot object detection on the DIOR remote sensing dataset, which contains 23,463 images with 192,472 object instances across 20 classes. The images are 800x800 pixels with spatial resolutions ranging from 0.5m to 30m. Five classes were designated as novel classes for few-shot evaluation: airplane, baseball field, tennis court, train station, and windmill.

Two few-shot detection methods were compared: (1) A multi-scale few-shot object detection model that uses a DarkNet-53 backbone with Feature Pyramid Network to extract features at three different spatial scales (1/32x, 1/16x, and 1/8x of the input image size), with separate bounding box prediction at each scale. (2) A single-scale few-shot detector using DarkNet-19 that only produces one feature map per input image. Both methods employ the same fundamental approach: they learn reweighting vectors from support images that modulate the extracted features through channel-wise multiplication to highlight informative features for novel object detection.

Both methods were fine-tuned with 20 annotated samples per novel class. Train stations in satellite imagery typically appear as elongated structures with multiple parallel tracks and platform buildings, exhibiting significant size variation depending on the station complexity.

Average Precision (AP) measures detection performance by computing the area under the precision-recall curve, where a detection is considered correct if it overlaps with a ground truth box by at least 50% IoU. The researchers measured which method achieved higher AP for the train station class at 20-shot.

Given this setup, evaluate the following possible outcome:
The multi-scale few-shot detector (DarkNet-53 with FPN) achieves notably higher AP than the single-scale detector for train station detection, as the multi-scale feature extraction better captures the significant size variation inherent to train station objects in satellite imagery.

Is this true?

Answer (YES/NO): NO